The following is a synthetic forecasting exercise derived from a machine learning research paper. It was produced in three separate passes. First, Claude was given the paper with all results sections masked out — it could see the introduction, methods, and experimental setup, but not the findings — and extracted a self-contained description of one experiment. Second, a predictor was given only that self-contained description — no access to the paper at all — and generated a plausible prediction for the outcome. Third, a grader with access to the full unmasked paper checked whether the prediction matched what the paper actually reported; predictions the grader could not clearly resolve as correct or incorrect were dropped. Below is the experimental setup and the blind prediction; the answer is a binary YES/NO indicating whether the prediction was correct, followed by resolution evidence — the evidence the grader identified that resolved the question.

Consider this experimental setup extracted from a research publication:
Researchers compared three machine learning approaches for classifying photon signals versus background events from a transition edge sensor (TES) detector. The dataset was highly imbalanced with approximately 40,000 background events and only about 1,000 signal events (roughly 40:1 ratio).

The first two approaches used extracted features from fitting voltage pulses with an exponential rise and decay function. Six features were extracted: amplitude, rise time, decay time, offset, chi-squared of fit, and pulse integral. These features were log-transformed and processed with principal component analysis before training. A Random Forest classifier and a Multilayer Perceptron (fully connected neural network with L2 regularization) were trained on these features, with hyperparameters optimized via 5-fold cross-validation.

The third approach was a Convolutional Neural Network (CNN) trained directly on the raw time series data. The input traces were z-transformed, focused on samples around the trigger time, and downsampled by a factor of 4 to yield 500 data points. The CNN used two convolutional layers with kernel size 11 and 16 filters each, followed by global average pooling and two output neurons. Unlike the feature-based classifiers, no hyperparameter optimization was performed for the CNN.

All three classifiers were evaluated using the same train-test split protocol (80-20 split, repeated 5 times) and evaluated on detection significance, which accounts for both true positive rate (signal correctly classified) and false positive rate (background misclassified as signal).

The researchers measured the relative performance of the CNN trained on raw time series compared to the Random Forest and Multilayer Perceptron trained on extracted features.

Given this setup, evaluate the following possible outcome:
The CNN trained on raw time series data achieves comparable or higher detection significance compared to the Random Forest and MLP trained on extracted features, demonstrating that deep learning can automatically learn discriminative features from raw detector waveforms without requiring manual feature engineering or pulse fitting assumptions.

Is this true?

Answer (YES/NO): NO